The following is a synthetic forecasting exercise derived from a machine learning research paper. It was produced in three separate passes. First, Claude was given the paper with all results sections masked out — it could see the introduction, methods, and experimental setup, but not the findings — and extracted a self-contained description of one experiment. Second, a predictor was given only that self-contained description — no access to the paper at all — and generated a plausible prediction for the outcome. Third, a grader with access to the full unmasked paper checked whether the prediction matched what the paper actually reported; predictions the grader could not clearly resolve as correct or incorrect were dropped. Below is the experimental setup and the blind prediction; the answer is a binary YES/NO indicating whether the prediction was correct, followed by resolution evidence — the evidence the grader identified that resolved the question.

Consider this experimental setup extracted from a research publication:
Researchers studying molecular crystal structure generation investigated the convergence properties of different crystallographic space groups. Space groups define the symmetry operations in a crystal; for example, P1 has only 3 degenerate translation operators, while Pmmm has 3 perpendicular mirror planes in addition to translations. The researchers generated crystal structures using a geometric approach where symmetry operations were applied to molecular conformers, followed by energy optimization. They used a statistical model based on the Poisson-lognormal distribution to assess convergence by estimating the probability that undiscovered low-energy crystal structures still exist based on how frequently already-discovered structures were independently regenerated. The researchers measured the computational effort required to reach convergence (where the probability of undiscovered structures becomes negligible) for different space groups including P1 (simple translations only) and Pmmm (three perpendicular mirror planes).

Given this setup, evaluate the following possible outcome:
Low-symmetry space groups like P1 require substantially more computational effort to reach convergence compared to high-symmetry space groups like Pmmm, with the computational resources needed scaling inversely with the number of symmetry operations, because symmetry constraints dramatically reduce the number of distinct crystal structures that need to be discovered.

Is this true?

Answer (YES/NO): NO